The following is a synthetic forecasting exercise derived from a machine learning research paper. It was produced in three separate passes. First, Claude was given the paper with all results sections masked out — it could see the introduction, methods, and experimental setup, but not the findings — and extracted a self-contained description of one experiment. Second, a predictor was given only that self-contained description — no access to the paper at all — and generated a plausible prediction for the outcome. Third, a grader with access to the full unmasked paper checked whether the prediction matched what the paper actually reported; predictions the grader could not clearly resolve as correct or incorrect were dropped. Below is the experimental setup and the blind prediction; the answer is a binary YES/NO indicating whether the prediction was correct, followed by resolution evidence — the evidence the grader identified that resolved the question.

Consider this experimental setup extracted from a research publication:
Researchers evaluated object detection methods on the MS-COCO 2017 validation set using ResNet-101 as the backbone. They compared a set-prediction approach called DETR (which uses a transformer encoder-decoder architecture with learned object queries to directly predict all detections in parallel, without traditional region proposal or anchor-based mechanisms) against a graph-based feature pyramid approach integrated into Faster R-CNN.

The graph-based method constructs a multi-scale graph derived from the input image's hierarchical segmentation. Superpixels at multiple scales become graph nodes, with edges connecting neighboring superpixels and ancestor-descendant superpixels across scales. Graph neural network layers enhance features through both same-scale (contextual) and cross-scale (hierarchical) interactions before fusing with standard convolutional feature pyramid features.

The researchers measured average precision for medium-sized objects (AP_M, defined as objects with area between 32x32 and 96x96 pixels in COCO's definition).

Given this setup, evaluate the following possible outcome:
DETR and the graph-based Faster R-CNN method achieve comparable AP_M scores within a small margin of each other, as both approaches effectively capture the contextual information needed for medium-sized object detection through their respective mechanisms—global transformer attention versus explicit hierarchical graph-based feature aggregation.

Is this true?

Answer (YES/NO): YES